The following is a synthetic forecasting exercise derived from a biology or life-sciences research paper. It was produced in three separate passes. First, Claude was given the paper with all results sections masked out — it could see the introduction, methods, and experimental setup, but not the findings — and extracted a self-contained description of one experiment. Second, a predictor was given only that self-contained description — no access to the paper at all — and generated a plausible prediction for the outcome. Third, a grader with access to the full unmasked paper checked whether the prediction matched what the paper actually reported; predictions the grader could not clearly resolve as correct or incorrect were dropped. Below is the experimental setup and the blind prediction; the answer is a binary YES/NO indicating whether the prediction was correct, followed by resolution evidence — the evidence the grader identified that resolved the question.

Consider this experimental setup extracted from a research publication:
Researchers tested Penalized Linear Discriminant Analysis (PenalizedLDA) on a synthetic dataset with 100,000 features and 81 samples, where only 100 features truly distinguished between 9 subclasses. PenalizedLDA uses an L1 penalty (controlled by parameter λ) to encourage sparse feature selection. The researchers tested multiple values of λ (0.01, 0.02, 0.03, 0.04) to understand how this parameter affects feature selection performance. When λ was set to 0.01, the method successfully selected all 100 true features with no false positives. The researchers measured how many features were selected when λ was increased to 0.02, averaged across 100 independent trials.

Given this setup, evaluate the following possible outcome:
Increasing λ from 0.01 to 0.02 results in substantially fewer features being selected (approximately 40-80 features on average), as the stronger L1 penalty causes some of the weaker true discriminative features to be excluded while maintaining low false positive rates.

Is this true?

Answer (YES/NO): NO